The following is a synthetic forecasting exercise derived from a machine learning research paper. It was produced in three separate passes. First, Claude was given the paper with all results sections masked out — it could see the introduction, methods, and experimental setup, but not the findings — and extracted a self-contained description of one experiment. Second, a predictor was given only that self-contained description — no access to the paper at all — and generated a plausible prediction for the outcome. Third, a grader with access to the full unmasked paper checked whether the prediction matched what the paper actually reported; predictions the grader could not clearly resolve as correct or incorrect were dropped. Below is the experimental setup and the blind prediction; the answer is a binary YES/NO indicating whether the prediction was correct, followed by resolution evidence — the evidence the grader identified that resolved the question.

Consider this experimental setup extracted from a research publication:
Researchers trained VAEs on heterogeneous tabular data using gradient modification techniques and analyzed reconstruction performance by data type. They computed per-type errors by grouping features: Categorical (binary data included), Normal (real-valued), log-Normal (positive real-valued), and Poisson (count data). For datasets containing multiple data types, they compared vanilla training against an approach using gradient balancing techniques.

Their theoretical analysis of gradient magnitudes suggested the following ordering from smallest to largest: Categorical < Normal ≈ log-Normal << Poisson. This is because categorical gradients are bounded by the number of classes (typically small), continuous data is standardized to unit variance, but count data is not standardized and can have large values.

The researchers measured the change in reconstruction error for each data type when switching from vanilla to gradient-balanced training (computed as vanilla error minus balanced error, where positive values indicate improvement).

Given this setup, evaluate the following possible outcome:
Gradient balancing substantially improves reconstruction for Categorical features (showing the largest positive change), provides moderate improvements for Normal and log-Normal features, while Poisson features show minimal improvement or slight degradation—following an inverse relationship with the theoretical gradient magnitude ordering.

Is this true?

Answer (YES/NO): YES